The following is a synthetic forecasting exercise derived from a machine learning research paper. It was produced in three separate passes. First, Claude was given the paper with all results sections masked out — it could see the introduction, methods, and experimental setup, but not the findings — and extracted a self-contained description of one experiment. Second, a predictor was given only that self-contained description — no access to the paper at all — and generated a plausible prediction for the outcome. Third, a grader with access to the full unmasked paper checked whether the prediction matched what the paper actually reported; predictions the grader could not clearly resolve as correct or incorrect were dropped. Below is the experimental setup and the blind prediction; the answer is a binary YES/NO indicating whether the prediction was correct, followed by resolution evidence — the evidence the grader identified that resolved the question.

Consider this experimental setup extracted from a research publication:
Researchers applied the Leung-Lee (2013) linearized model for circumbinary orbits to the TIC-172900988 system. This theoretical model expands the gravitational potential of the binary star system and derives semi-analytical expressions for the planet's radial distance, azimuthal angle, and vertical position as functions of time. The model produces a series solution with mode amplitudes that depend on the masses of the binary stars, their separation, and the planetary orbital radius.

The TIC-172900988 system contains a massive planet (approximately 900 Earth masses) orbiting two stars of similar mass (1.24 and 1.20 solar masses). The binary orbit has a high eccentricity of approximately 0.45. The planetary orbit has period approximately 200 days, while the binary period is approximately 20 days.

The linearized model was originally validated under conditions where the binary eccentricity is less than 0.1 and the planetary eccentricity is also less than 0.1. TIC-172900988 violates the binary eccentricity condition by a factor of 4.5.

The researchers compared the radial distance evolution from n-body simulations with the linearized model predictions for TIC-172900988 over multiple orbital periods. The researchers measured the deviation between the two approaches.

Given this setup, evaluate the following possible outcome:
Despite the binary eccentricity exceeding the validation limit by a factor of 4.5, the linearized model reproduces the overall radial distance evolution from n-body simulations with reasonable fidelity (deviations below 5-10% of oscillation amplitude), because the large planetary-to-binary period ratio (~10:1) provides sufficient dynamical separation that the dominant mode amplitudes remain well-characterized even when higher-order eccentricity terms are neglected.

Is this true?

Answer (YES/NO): YES